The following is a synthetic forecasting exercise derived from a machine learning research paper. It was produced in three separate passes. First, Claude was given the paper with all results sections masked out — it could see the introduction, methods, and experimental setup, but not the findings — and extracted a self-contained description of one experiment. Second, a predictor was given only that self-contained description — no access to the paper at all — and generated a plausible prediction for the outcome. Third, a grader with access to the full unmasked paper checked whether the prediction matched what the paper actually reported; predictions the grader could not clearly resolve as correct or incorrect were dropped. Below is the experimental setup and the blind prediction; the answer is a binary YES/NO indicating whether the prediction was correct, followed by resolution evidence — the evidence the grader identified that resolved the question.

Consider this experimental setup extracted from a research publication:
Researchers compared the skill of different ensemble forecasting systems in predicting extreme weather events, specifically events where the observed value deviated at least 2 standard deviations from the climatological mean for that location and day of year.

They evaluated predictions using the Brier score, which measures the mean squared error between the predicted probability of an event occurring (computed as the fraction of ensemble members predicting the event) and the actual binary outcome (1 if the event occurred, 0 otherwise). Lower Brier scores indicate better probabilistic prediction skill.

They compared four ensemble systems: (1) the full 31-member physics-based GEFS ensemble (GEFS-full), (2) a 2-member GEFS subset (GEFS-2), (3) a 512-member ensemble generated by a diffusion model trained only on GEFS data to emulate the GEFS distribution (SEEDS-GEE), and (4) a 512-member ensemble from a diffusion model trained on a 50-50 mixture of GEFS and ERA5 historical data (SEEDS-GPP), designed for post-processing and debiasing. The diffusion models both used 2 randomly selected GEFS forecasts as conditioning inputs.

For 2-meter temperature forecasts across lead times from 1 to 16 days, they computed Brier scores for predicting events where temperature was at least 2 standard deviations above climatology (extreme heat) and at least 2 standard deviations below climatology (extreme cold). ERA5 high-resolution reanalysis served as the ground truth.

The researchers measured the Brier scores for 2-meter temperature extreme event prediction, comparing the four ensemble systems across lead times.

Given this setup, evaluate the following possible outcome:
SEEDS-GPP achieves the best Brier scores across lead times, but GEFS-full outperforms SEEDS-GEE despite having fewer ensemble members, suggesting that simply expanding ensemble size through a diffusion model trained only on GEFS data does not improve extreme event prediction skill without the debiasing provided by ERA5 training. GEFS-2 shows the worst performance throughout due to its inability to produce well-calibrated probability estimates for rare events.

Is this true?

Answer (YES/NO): NO